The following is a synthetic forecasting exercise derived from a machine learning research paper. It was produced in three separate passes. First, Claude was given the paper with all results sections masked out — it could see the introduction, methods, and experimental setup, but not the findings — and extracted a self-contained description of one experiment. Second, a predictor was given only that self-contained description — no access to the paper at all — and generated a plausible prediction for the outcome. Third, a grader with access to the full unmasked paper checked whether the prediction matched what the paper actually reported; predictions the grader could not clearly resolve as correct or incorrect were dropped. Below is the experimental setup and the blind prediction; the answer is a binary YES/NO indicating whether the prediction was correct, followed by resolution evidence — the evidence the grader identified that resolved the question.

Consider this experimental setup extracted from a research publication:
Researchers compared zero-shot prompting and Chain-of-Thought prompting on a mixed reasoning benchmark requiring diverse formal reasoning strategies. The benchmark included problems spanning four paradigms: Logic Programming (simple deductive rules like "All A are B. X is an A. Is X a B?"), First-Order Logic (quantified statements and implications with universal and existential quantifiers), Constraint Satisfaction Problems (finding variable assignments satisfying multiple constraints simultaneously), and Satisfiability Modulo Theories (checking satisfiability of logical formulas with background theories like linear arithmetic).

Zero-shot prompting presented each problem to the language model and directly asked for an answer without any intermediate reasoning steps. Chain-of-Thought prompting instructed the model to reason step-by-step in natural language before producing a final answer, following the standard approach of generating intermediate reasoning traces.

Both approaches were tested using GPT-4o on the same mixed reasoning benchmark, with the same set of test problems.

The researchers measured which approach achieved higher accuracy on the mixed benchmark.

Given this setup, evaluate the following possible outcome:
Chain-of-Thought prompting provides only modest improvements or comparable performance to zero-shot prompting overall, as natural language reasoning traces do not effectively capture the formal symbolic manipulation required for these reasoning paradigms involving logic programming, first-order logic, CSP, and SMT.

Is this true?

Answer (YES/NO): YES